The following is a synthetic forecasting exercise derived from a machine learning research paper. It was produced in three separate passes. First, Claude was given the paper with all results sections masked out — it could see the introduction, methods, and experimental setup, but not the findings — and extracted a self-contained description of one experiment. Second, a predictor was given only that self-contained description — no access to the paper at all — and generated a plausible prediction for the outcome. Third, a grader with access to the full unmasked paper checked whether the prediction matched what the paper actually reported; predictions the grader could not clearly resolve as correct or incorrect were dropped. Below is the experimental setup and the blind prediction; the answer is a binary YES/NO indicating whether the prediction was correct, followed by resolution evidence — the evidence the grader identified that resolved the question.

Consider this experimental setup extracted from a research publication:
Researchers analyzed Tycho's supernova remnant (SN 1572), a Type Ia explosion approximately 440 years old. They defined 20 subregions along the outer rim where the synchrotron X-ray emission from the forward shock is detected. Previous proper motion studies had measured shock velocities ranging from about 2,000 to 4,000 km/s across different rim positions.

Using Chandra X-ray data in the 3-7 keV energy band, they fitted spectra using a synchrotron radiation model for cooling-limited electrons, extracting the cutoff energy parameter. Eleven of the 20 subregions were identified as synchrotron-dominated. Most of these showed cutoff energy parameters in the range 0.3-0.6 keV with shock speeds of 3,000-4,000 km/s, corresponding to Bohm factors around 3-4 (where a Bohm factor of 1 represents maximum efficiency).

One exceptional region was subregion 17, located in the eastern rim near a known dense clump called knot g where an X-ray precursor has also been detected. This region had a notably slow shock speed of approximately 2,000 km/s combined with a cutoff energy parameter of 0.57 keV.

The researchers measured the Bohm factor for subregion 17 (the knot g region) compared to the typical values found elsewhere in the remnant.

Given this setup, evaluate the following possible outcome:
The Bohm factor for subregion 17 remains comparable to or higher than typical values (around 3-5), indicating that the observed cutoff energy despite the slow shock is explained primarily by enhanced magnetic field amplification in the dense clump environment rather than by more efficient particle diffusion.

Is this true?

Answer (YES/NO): NO